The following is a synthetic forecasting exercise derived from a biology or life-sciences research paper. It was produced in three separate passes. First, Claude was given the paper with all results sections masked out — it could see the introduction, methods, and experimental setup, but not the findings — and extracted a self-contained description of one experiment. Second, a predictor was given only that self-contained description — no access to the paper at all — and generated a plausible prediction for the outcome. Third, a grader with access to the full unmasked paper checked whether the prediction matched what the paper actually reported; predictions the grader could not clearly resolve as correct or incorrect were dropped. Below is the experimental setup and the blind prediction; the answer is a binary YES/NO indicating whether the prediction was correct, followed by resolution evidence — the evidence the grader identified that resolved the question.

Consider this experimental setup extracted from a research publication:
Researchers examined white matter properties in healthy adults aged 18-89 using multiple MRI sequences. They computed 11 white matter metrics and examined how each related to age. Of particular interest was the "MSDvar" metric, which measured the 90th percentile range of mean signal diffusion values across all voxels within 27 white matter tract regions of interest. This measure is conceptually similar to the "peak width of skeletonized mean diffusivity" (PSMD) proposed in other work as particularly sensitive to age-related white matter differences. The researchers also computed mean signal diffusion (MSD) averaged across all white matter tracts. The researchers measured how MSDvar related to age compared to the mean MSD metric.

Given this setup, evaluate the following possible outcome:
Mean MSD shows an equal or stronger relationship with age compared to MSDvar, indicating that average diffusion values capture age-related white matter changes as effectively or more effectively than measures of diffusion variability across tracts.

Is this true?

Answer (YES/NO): YES